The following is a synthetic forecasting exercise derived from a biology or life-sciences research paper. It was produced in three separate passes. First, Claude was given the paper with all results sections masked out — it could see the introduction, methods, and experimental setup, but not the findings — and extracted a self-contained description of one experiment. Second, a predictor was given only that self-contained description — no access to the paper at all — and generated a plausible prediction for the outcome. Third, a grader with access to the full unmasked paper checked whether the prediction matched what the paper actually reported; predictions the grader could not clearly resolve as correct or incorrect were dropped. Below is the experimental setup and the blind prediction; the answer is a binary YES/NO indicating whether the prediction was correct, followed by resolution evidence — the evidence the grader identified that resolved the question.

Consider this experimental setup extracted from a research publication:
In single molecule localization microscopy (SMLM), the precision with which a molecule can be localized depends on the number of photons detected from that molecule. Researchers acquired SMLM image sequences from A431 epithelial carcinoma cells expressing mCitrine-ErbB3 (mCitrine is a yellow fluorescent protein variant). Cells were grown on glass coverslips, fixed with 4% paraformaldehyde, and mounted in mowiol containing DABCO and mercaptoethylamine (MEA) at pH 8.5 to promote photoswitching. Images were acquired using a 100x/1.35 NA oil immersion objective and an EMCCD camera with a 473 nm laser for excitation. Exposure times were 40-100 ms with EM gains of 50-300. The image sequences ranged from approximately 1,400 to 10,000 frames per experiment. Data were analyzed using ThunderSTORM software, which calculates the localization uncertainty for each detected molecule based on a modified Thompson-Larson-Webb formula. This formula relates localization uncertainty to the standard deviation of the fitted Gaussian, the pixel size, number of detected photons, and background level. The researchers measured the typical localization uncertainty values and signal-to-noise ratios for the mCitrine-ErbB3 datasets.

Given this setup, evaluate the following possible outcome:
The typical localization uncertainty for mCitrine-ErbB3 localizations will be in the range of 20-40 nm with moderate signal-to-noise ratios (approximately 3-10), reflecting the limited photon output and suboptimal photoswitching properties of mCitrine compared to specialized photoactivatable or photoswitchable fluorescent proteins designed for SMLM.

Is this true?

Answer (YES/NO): NO